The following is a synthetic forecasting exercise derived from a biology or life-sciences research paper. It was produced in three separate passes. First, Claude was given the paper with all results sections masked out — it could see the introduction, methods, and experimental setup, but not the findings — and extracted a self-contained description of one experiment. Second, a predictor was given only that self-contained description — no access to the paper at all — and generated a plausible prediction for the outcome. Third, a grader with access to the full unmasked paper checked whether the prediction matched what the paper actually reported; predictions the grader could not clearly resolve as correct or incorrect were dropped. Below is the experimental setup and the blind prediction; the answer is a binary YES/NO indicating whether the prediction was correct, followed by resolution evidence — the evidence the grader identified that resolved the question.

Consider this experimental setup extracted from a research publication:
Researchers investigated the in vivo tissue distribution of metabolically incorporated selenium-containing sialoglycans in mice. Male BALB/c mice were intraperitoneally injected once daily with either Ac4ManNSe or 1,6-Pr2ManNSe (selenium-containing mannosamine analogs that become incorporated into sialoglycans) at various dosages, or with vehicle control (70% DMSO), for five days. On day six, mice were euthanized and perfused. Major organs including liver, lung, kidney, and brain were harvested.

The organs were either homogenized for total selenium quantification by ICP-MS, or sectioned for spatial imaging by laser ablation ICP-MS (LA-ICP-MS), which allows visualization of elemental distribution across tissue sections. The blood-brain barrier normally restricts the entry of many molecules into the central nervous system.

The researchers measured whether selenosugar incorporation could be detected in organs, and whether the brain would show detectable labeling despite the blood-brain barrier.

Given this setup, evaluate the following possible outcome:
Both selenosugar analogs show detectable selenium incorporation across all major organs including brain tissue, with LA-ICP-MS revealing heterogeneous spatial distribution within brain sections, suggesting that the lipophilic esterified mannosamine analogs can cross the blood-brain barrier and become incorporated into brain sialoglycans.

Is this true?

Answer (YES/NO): YES